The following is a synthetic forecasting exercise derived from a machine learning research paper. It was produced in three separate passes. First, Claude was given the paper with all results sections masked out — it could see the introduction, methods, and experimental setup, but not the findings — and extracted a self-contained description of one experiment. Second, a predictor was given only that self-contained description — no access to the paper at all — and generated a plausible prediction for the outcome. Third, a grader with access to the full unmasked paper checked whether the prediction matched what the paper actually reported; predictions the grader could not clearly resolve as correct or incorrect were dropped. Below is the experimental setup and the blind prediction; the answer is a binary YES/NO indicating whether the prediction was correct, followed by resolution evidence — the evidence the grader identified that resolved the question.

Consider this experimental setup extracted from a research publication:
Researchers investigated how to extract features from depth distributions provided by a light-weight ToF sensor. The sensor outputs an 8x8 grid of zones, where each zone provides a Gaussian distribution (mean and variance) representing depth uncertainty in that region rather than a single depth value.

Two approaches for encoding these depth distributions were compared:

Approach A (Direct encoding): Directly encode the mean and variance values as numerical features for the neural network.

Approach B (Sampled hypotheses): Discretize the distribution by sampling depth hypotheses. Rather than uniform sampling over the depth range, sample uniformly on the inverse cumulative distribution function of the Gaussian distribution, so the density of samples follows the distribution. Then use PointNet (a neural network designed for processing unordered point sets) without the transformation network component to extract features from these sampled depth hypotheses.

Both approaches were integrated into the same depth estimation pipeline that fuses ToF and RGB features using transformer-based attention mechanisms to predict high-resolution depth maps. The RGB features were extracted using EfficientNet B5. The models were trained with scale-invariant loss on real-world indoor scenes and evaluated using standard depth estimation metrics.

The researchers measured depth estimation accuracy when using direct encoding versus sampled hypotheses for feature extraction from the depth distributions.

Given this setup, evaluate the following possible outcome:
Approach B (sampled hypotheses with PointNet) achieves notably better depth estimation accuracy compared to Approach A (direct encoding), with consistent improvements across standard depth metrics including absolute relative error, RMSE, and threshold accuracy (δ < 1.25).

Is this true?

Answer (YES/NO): YES